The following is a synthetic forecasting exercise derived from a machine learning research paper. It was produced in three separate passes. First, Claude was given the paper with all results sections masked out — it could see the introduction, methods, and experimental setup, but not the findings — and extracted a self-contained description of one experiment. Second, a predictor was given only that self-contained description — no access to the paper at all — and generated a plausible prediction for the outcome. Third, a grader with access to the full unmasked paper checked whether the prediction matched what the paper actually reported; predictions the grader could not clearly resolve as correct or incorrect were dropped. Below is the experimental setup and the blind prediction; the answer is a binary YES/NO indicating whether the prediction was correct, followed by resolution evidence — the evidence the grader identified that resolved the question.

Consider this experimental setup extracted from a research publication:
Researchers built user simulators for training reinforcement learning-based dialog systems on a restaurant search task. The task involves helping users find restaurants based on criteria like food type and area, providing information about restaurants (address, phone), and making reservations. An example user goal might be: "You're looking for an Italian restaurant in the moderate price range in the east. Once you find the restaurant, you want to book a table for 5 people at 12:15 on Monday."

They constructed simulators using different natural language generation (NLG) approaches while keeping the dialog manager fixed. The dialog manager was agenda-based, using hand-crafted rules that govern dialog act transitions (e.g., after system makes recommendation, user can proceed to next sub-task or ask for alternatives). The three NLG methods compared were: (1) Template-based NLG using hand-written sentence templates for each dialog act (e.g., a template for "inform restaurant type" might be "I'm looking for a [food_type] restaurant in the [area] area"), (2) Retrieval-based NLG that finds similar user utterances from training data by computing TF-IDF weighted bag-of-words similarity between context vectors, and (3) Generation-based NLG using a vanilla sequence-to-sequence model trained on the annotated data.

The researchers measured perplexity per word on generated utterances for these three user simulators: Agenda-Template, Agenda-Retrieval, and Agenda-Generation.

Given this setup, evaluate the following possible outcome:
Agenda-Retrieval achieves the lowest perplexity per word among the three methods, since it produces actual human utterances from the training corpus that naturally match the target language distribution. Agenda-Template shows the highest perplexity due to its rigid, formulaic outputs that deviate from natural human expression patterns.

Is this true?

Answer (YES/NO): NO